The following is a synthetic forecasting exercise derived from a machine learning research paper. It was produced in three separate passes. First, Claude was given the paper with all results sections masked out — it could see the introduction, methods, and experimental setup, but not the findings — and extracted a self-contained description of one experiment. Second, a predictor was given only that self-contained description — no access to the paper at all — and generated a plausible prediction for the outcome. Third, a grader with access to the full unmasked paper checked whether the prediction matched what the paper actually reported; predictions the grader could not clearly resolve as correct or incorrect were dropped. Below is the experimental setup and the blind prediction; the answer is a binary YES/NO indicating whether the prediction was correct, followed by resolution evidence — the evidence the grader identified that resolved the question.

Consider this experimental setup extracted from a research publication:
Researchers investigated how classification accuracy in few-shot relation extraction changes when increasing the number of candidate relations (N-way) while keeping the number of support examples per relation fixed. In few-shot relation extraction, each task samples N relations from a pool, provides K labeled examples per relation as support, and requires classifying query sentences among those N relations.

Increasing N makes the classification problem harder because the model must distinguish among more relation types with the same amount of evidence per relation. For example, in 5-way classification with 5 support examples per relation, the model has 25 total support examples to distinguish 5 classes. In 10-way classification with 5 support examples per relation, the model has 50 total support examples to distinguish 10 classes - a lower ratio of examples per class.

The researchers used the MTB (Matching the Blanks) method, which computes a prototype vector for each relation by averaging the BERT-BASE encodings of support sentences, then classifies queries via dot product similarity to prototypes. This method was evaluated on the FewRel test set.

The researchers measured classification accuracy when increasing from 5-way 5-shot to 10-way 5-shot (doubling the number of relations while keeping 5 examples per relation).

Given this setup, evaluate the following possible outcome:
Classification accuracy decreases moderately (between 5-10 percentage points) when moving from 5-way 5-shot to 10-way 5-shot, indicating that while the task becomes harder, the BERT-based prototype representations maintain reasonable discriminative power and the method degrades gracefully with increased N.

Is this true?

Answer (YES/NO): NO